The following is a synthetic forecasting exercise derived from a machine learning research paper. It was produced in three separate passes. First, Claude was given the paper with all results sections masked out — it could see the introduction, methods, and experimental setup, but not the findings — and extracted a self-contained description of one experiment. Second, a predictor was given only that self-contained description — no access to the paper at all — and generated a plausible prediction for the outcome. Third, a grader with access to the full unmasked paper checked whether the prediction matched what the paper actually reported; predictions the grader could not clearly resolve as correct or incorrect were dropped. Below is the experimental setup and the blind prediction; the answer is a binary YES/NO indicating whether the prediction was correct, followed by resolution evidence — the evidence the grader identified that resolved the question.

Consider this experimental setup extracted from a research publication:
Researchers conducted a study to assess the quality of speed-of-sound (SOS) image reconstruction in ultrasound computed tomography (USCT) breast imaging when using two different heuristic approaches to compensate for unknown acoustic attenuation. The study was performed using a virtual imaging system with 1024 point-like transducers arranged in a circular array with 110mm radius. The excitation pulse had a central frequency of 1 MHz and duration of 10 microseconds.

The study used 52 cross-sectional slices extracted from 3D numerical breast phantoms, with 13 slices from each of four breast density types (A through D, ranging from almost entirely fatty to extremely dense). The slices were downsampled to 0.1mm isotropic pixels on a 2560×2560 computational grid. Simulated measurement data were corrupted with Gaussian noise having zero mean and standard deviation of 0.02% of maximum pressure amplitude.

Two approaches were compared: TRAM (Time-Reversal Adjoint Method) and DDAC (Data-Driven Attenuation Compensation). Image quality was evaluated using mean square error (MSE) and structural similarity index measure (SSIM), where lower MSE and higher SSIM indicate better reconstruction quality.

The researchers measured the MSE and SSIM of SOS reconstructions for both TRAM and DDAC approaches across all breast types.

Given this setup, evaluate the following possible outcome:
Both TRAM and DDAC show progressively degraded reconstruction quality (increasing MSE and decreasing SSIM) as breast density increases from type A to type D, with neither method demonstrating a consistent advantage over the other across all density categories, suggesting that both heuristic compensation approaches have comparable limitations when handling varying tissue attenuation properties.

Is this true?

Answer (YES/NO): NO